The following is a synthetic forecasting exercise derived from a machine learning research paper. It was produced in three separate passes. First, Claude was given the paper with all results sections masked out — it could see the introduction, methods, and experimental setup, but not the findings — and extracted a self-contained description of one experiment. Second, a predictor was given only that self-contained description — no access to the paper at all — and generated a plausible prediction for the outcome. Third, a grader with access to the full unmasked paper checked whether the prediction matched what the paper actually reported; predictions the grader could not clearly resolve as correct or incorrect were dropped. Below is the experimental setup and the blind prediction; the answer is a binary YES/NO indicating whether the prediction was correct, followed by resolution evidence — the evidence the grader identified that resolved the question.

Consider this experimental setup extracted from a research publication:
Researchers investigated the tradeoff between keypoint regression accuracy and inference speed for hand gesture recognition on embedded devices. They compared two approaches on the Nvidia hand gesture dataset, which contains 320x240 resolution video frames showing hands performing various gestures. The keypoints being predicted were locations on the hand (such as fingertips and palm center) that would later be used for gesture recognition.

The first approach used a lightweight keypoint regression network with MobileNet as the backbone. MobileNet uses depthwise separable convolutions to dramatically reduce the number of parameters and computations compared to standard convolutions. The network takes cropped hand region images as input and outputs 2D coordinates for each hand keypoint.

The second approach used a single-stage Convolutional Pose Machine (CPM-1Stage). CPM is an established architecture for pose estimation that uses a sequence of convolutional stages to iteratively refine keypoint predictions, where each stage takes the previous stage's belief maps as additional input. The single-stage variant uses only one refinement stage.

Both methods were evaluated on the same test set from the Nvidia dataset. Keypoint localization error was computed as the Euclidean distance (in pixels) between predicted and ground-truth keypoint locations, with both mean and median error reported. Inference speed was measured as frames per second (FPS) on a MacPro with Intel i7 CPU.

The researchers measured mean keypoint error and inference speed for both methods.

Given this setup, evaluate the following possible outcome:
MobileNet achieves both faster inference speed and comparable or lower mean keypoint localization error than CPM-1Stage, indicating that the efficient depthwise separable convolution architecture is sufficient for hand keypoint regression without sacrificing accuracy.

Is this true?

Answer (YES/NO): NO